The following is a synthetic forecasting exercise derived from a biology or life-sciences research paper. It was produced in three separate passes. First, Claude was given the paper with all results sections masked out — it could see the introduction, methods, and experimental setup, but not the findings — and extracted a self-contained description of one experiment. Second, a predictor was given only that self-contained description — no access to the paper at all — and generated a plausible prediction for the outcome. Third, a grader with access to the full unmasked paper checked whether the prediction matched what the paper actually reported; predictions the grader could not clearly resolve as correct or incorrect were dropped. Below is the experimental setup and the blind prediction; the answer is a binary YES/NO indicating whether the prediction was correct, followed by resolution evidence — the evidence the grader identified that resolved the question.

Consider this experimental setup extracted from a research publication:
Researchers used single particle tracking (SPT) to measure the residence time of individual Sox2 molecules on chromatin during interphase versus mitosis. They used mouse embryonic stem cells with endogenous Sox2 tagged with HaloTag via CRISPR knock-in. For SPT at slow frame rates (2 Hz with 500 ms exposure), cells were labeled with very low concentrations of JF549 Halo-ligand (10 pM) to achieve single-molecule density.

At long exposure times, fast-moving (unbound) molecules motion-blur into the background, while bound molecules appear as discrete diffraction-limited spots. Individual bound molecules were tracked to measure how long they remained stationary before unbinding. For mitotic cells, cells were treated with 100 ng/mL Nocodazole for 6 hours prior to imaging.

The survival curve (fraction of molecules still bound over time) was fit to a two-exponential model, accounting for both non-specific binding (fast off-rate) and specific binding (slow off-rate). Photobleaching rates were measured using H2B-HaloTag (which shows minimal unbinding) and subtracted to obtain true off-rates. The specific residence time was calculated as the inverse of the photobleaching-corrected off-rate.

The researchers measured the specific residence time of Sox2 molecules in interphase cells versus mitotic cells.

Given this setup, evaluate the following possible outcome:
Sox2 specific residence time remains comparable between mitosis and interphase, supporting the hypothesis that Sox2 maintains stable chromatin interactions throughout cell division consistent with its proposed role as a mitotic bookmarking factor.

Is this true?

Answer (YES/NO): NO